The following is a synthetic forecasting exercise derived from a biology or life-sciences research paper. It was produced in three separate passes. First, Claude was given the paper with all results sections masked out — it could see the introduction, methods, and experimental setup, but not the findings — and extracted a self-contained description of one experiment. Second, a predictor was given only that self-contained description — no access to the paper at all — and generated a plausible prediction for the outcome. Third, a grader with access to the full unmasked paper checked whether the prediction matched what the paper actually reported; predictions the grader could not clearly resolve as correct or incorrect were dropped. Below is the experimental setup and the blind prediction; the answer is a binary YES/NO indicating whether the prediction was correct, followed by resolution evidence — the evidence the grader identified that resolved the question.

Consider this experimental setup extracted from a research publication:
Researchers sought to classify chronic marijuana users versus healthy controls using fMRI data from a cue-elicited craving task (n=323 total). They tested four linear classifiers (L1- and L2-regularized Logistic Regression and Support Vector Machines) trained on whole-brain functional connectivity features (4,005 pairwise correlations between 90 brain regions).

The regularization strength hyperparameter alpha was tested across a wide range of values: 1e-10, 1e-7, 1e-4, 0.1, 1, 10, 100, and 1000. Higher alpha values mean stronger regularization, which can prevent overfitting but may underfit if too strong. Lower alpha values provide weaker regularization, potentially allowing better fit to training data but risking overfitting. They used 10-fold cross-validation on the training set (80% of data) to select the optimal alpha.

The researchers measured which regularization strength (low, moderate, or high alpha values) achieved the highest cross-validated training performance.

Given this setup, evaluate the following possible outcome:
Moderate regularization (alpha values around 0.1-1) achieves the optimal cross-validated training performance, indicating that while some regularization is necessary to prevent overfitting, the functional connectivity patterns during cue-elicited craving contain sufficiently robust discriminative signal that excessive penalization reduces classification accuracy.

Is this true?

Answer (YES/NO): NO